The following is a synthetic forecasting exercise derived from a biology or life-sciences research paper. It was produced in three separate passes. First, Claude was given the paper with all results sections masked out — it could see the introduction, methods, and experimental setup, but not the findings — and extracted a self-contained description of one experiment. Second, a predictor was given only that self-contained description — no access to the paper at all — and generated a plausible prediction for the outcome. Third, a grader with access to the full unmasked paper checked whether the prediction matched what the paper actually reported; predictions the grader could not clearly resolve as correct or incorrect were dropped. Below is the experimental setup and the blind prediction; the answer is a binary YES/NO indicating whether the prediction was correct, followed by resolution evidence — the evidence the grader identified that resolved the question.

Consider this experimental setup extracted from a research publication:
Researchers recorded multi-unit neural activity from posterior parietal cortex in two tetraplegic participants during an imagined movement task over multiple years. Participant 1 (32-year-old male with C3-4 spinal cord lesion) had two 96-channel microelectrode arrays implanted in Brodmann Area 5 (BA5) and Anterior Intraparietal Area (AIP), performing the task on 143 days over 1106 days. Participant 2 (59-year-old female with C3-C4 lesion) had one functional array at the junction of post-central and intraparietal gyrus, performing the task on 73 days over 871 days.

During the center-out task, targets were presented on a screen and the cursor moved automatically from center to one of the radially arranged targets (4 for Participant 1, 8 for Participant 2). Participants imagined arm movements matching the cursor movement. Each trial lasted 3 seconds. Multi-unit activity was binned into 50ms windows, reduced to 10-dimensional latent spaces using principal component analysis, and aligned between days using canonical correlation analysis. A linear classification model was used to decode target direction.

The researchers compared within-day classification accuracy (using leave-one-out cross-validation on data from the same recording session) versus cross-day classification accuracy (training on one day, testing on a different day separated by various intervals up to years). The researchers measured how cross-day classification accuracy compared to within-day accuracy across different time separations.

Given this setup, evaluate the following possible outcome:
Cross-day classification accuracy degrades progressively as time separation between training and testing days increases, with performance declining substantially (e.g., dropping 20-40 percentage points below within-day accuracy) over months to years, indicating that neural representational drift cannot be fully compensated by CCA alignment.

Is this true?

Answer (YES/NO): NO